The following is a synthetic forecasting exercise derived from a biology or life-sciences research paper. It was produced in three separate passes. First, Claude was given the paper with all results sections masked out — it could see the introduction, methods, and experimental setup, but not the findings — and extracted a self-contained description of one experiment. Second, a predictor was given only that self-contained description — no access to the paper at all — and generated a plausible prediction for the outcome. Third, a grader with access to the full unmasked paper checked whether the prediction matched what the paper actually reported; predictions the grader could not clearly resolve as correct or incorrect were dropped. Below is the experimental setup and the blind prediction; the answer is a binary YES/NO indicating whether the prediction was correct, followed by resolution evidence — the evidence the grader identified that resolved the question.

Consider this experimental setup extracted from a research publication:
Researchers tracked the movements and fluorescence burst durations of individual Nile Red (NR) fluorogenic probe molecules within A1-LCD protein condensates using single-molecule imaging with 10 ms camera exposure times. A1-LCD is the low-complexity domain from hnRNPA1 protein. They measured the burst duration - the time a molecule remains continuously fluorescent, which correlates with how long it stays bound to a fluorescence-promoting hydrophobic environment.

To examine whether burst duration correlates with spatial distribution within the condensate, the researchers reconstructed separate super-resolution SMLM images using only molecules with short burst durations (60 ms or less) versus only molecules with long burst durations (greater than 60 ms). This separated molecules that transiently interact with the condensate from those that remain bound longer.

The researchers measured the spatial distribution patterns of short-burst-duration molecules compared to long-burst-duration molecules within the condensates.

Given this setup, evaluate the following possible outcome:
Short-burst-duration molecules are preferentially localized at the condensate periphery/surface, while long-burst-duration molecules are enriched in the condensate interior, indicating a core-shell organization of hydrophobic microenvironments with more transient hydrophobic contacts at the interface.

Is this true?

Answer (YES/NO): NO